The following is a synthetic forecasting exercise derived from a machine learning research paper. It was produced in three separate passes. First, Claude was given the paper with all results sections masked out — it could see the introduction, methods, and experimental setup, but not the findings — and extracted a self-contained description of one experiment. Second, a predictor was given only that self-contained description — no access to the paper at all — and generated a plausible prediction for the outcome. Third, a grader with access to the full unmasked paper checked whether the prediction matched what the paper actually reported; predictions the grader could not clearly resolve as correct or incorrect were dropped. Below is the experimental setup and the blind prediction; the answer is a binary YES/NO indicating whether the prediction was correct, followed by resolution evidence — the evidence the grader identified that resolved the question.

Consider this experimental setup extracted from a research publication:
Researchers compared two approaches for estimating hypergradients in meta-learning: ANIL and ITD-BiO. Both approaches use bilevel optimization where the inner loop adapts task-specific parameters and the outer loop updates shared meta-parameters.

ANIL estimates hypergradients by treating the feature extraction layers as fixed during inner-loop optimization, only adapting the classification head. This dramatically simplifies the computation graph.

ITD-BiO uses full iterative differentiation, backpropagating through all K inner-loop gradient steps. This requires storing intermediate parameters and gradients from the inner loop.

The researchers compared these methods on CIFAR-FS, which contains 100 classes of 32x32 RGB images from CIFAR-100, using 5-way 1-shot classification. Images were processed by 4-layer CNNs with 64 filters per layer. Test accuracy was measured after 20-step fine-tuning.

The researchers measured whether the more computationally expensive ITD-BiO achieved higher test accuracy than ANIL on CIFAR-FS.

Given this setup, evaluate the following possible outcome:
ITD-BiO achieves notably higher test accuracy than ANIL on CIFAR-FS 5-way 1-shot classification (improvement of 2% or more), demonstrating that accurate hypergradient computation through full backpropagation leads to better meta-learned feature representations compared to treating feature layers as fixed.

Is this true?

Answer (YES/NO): NO